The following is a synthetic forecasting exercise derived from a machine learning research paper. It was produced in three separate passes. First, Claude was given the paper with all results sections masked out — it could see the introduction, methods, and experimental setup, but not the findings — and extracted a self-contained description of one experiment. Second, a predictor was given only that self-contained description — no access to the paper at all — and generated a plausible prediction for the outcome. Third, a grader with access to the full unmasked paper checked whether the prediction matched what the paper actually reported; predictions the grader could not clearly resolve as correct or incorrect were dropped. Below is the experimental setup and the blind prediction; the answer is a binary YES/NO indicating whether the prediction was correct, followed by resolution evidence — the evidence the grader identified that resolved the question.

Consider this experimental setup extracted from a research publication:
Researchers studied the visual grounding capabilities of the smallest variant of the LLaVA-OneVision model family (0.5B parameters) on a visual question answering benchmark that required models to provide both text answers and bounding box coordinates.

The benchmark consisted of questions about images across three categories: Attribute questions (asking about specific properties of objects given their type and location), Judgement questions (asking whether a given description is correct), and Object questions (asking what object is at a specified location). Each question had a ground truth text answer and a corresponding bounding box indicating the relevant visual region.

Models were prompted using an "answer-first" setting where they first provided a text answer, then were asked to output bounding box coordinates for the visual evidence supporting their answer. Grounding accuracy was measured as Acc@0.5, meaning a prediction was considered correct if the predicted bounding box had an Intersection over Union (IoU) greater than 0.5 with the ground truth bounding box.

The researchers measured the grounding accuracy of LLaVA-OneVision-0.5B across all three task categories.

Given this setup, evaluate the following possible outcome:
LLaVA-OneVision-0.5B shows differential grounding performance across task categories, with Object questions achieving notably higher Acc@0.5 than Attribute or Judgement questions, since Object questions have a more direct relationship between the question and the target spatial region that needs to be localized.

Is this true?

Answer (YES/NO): NO